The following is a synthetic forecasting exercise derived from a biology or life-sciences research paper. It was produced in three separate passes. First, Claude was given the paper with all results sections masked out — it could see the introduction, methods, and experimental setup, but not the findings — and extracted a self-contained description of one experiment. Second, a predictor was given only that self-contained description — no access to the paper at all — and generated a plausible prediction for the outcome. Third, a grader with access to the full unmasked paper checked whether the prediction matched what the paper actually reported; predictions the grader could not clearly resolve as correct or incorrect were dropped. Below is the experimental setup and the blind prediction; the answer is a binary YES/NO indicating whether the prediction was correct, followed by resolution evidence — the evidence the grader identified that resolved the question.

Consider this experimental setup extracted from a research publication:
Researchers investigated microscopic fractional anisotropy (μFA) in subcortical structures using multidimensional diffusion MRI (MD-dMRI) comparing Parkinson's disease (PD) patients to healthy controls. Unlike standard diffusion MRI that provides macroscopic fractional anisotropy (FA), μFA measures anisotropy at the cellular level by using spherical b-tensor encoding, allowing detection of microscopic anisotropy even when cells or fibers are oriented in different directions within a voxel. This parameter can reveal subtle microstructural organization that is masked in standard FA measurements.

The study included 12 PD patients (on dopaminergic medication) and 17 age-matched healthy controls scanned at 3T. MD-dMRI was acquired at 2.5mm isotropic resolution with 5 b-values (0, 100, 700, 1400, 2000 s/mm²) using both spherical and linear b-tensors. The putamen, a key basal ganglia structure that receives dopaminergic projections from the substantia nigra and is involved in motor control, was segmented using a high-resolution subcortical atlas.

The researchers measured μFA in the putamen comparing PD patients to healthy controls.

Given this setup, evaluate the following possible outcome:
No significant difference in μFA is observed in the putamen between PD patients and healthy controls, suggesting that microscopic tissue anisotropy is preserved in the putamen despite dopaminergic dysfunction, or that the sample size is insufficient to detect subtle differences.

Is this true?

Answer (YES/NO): YES